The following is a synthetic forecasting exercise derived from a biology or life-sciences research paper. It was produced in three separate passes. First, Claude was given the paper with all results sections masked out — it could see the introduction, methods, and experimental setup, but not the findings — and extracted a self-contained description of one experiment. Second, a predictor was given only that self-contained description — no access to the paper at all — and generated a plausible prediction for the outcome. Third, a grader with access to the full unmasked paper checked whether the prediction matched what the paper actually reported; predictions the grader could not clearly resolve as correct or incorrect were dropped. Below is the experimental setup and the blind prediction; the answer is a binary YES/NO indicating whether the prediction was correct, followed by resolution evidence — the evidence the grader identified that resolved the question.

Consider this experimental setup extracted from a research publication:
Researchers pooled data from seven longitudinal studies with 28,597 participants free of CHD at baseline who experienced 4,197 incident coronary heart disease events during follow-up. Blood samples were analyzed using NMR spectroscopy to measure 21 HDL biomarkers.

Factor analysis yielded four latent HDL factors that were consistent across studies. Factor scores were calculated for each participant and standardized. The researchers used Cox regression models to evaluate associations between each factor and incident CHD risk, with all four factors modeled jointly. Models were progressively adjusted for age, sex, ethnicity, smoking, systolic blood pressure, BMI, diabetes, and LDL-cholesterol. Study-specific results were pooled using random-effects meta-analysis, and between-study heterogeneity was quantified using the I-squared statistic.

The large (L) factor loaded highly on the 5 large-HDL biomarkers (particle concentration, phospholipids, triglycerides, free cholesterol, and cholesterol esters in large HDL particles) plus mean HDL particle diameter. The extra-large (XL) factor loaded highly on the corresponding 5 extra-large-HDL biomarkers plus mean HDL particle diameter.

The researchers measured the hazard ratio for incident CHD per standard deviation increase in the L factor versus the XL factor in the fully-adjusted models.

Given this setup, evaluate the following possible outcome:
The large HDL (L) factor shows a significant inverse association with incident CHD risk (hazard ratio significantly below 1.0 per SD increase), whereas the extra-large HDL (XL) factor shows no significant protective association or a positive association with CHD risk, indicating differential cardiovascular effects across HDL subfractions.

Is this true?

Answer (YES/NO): NO